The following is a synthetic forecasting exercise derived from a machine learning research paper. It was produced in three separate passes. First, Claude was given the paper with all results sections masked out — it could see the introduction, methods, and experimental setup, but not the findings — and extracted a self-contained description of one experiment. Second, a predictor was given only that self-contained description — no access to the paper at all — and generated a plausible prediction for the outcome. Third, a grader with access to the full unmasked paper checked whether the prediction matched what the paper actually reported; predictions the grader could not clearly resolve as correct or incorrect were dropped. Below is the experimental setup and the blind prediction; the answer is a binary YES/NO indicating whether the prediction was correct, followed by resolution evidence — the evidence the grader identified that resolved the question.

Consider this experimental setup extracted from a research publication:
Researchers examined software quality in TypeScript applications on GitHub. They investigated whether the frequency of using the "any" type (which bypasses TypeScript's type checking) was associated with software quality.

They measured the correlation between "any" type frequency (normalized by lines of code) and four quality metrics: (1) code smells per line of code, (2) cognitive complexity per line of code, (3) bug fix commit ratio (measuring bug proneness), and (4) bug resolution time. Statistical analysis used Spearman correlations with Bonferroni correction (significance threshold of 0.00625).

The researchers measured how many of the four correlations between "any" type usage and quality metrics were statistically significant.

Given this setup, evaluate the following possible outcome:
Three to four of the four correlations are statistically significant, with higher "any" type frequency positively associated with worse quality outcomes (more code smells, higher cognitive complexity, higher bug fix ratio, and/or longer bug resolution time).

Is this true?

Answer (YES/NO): YES